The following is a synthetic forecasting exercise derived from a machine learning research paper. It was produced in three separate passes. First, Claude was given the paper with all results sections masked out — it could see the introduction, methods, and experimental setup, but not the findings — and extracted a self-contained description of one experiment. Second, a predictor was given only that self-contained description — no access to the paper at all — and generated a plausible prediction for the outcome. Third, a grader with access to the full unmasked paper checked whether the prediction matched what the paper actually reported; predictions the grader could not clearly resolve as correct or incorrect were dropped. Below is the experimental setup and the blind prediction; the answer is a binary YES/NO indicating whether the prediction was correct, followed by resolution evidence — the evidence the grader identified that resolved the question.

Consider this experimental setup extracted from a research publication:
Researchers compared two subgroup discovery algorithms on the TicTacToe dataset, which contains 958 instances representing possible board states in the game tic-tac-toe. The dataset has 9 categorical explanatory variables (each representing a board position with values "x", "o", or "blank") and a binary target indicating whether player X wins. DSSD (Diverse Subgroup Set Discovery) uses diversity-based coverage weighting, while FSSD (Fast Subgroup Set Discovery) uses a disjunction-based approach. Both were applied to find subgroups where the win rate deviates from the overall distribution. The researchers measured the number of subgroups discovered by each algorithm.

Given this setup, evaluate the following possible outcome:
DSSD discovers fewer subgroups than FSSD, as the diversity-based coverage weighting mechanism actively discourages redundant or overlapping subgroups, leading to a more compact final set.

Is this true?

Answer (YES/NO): YES